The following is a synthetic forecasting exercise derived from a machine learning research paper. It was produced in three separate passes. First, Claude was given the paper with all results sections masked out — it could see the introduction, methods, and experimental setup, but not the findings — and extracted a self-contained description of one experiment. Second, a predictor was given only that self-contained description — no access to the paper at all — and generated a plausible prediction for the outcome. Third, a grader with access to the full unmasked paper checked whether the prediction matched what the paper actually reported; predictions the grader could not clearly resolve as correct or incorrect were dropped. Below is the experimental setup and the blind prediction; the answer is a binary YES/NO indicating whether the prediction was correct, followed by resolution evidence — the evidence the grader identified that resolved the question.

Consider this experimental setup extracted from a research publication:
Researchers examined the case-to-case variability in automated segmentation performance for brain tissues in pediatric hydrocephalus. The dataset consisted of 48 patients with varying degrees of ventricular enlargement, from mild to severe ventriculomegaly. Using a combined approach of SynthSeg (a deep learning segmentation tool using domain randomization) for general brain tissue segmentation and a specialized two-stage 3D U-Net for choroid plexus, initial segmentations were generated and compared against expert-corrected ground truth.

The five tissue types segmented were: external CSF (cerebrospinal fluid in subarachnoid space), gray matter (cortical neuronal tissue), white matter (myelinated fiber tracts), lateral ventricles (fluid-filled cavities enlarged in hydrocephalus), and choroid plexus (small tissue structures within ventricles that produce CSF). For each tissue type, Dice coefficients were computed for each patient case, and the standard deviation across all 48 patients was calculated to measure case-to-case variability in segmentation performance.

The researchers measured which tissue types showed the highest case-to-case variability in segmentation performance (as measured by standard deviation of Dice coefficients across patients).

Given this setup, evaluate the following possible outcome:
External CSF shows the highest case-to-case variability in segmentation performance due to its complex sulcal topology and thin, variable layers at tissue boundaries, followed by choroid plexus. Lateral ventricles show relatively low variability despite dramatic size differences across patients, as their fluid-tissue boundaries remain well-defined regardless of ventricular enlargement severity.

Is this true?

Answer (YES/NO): NO